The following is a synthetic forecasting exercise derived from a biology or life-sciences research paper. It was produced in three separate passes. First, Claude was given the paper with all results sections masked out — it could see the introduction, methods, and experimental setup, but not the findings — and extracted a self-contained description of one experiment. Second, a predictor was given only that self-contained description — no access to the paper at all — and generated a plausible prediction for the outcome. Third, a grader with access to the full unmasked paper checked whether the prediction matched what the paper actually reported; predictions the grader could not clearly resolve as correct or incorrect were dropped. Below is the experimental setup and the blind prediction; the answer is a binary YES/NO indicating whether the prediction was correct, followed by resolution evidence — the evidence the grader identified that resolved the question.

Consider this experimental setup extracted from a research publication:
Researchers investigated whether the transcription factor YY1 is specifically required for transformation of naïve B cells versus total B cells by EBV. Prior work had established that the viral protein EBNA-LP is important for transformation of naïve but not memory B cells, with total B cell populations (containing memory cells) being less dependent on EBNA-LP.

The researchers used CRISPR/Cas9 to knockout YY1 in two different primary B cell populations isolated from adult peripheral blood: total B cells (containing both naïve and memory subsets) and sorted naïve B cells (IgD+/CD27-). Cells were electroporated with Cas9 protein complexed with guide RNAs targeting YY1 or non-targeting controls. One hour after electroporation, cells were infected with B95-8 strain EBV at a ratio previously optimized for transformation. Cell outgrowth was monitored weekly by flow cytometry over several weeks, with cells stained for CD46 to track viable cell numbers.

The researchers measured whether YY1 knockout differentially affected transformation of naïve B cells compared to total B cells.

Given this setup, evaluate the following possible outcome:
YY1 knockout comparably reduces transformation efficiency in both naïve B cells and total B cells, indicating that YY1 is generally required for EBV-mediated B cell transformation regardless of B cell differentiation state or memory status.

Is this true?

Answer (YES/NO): YES